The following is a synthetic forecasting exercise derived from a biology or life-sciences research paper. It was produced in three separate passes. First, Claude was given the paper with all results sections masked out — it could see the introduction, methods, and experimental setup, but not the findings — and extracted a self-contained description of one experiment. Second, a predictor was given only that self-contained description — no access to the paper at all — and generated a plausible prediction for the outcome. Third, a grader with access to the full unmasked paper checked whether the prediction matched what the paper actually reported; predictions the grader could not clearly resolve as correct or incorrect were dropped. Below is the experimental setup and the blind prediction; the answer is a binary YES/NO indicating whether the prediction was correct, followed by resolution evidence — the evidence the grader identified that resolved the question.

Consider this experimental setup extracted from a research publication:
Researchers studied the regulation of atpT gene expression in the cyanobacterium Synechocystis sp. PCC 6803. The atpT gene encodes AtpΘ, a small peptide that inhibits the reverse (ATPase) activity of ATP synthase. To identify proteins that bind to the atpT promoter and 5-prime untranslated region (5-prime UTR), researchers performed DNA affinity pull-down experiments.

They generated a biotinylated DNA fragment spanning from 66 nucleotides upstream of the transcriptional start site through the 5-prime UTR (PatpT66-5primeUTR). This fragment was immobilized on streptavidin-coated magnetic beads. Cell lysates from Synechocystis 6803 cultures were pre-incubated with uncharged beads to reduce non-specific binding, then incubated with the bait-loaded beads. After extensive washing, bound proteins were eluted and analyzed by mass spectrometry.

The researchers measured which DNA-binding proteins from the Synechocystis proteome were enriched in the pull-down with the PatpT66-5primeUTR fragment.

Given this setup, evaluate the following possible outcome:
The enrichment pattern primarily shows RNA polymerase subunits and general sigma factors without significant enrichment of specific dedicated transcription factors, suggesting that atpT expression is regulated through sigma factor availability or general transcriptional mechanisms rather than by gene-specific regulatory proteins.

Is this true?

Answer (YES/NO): NO